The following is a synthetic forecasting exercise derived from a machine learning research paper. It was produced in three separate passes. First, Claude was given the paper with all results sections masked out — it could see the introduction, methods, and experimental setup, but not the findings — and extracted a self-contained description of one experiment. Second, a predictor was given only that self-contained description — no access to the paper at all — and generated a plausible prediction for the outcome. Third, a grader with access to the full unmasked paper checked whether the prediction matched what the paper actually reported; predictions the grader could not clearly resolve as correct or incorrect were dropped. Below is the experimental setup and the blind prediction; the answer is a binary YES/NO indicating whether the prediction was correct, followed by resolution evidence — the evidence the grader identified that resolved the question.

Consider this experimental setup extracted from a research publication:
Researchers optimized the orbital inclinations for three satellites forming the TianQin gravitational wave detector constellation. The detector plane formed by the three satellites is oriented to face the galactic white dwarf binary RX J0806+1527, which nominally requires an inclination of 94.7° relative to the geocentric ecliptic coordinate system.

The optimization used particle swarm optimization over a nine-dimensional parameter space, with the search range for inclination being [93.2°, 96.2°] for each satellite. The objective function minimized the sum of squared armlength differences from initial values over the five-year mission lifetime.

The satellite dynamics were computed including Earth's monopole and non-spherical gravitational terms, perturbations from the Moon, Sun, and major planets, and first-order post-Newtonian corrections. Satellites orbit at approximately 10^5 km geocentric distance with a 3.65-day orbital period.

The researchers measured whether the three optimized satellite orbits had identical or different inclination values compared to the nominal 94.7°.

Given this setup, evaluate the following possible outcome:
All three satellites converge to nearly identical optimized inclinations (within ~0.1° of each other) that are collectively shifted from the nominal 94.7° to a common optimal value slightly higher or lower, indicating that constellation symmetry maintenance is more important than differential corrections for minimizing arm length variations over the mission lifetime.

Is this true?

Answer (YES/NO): NO